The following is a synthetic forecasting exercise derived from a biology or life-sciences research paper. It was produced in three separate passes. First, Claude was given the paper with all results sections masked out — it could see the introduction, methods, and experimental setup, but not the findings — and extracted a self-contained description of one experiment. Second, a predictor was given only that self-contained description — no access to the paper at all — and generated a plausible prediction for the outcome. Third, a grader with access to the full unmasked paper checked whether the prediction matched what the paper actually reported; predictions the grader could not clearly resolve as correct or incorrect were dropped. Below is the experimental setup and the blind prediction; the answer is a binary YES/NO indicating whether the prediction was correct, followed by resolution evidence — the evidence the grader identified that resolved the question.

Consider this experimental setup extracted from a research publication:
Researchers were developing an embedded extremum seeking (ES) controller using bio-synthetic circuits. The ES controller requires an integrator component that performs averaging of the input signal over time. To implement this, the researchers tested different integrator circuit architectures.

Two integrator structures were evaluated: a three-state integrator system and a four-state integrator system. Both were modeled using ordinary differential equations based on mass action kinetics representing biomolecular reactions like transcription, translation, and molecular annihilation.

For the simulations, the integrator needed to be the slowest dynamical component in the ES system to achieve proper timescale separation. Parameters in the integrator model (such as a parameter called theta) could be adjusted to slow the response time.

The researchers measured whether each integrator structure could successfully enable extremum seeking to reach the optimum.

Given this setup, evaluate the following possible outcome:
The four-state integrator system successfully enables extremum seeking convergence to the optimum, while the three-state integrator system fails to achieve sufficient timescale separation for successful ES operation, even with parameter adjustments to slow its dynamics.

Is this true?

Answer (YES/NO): NO